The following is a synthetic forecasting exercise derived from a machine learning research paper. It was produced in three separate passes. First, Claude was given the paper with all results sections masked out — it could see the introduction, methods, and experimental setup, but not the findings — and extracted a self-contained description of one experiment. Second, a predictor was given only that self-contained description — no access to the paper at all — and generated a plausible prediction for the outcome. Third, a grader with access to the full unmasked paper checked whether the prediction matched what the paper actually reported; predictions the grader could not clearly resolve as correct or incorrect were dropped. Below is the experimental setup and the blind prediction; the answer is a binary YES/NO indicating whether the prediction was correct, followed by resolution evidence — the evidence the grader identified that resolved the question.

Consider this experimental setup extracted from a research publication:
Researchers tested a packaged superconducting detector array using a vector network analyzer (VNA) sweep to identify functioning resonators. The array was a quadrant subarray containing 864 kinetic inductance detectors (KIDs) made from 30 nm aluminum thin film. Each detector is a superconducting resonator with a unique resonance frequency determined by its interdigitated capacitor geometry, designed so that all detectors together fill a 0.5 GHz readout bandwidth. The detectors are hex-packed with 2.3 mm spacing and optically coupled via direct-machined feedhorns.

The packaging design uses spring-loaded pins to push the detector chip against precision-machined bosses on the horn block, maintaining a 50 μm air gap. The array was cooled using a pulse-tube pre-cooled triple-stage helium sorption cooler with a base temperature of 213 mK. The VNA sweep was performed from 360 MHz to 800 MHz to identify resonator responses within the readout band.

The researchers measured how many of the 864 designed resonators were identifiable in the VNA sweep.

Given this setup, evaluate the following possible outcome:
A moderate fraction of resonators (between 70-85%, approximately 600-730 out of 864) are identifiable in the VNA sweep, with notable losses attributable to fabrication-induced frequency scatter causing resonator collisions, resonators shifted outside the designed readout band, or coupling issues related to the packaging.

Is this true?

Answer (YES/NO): NO